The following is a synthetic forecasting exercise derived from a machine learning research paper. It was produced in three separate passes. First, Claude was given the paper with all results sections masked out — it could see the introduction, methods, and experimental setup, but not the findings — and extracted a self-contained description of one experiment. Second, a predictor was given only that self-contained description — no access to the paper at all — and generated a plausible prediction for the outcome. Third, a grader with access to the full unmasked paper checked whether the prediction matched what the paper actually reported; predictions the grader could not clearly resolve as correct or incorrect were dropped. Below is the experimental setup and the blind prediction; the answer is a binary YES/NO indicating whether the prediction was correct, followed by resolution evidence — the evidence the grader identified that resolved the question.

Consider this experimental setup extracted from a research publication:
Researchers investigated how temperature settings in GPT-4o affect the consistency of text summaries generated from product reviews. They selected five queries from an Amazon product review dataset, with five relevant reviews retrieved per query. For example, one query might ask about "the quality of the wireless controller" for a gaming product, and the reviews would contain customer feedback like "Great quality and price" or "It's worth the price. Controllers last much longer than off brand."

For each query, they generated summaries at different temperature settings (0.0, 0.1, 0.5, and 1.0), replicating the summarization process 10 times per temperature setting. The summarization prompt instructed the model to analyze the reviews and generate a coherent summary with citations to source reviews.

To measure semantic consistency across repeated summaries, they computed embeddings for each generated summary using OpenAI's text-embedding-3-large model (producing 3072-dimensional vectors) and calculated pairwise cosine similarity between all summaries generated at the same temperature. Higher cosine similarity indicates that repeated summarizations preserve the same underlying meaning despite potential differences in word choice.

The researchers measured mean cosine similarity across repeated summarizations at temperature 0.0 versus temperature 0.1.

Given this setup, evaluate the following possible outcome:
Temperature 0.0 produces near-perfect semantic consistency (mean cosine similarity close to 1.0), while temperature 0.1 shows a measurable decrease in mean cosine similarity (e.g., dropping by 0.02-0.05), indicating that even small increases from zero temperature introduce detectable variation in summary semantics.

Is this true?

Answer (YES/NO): YES